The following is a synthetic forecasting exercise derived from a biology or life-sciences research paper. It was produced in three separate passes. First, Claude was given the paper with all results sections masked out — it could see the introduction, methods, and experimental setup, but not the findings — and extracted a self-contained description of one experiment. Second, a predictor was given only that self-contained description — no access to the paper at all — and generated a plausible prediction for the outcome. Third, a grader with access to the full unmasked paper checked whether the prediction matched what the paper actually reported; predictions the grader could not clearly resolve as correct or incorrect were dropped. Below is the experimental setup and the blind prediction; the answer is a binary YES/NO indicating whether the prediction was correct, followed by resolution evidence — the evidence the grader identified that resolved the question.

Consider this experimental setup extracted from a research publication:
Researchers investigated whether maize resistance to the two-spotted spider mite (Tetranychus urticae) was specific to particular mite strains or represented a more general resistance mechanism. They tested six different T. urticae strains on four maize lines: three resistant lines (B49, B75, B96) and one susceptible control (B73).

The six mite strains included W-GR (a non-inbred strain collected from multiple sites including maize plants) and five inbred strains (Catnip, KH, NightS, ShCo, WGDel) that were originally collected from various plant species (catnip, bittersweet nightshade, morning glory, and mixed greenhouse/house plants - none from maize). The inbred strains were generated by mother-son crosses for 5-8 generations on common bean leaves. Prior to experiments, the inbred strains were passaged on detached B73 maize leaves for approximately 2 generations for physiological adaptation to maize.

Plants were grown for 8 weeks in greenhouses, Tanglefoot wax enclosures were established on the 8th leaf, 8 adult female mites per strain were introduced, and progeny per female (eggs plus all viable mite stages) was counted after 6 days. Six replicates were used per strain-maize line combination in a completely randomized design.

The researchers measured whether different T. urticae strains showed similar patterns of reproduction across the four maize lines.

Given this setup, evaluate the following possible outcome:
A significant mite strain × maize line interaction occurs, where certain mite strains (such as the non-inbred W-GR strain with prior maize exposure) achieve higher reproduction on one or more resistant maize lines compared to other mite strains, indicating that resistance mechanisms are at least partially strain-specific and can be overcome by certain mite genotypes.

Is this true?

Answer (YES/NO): NO